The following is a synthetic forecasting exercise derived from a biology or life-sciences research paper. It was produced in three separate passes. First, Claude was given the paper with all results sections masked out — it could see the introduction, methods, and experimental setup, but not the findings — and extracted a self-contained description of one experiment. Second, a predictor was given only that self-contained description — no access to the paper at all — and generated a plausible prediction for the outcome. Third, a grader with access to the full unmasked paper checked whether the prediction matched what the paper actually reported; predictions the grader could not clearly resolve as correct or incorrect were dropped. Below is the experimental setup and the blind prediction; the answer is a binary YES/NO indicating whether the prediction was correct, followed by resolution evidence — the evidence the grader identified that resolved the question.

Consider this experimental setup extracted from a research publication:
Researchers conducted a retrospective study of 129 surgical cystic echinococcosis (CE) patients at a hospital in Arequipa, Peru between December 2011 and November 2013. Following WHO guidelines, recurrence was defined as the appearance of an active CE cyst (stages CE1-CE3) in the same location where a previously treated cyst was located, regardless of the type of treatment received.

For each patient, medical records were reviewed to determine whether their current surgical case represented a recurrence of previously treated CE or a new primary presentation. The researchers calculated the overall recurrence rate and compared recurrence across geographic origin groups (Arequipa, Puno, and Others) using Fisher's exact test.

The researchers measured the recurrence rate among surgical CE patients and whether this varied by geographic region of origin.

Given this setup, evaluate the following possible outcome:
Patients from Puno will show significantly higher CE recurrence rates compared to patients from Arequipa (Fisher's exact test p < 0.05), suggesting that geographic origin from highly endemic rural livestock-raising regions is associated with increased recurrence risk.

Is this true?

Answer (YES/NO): NO